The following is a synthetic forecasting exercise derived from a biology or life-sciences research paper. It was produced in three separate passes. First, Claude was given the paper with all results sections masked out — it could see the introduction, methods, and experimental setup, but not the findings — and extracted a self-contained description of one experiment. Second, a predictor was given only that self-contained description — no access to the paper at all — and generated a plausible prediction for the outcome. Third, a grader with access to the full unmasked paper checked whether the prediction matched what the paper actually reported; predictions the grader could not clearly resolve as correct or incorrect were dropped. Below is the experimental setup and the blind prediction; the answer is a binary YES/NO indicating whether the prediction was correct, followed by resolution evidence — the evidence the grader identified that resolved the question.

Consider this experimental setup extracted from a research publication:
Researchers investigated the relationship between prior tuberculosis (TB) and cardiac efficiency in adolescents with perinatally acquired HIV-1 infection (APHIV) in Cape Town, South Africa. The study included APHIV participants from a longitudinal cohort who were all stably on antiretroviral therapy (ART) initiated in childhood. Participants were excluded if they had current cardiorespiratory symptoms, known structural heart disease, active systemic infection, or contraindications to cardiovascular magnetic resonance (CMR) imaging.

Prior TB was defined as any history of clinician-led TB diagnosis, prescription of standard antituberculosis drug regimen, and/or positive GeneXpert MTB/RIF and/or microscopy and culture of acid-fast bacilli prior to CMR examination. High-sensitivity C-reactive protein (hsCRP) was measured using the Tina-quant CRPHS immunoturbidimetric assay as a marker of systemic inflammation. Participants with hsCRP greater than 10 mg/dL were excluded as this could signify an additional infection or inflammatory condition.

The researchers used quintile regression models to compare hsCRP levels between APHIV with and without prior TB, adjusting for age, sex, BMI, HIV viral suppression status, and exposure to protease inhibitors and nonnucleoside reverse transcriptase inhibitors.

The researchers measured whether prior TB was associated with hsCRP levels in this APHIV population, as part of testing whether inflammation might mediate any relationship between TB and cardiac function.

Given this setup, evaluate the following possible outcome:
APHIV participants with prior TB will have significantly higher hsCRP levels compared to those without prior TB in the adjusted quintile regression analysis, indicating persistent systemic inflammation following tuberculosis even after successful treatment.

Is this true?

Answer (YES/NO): NO